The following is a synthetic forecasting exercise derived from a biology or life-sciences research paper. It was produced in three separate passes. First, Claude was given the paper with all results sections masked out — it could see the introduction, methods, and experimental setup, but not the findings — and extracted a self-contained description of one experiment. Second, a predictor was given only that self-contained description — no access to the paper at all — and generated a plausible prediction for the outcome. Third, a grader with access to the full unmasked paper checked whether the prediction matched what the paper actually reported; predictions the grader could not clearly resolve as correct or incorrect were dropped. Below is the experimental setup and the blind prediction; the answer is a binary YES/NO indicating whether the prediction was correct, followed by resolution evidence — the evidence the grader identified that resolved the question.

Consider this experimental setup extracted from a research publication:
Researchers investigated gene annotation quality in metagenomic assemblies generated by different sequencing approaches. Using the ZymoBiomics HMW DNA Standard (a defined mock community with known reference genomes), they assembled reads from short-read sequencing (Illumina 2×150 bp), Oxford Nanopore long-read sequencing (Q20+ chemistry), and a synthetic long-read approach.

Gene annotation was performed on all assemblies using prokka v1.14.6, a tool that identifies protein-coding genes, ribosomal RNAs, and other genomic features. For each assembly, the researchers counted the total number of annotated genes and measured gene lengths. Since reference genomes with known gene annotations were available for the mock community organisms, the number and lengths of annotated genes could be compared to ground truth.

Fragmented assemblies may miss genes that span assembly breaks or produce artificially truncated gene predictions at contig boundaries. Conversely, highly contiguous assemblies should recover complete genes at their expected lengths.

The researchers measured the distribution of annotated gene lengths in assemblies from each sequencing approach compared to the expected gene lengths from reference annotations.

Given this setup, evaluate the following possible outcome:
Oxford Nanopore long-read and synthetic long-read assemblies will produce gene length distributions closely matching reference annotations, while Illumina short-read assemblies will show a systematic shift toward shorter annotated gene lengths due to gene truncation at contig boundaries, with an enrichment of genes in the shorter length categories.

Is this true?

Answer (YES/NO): NO